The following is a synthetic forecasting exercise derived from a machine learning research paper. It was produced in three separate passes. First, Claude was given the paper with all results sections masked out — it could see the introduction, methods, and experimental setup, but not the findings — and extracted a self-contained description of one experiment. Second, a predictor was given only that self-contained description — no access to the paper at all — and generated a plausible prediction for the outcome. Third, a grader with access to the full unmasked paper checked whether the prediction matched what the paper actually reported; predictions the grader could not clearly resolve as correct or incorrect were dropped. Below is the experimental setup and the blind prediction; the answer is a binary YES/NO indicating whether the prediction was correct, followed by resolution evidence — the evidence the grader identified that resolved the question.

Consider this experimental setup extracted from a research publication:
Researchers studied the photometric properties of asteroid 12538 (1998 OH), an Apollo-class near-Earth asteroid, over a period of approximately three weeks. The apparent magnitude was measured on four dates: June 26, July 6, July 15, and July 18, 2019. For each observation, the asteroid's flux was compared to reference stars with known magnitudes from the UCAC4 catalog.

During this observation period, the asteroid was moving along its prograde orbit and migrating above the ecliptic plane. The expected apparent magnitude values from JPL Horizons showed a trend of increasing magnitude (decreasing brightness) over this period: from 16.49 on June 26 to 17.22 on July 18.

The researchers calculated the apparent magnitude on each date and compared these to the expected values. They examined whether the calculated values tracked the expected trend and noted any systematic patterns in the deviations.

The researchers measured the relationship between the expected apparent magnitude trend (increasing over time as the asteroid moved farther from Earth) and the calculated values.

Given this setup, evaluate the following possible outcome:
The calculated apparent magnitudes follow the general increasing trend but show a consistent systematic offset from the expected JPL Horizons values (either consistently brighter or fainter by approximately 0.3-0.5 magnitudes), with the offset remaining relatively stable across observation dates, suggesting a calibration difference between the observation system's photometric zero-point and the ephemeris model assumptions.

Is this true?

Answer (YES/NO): NO